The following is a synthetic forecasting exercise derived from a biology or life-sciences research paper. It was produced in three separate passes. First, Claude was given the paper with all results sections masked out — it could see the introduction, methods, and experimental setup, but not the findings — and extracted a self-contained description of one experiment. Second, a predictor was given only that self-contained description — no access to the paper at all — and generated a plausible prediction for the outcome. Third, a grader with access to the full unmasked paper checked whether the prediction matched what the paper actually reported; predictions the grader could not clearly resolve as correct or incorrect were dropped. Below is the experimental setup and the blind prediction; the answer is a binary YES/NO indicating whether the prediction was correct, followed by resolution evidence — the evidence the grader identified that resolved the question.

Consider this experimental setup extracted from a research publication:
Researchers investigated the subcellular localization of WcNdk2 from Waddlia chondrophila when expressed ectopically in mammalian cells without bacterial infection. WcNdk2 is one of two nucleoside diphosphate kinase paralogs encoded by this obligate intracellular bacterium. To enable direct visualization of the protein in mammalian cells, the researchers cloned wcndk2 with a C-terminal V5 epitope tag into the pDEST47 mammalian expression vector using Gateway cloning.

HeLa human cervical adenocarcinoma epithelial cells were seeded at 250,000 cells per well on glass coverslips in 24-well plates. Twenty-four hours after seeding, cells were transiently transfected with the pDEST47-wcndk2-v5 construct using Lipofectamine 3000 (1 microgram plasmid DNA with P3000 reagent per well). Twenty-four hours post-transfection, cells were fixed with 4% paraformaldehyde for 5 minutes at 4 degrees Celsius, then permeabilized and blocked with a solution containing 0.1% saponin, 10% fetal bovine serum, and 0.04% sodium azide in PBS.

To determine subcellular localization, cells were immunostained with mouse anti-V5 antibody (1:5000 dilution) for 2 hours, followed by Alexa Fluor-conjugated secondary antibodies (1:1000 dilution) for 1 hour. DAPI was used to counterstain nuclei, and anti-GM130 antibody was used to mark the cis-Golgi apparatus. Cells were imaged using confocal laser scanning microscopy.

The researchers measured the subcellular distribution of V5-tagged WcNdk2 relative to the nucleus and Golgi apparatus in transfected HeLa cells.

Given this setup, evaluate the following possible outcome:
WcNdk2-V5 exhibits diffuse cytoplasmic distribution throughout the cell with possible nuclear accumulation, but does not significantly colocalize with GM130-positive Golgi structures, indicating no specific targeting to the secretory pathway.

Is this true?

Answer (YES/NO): NO